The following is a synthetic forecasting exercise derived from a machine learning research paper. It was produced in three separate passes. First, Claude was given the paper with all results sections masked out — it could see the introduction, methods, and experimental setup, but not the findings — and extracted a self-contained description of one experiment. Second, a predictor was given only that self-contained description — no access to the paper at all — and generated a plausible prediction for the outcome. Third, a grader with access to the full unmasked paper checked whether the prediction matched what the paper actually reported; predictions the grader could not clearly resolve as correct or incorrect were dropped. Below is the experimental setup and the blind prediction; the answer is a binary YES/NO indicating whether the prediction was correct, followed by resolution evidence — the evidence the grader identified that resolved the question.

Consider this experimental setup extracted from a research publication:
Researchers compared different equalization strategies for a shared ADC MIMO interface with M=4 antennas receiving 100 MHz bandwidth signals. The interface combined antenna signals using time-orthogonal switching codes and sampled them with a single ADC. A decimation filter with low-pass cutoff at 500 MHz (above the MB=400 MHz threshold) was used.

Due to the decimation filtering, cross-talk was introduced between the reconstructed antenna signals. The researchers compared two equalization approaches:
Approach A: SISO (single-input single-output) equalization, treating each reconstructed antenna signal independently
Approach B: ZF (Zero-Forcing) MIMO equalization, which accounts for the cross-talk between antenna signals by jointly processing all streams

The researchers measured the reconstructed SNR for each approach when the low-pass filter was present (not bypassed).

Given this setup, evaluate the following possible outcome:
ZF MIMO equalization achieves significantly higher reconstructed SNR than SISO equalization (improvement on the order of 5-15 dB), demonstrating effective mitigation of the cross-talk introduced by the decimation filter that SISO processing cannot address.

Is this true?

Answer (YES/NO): YES